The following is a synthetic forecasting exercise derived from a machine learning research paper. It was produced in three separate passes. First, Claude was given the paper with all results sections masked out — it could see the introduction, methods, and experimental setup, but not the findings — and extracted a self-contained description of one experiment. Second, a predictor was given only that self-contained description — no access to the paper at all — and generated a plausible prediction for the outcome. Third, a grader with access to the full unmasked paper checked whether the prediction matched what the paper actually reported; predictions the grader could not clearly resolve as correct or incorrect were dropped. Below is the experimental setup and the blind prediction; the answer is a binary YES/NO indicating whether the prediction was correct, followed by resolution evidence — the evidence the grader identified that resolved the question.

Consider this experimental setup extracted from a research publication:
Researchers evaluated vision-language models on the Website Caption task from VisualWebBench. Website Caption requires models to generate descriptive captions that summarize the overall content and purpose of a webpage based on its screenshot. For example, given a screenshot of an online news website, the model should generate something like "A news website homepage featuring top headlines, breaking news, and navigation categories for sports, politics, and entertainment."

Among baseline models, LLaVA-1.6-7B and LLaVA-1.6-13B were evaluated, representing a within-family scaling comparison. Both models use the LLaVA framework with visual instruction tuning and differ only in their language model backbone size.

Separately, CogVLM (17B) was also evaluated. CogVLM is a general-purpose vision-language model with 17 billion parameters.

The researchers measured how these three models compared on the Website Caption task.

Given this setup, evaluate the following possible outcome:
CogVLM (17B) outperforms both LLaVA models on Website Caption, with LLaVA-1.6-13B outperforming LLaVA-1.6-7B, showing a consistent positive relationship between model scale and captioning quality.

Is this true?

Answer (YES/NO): NO